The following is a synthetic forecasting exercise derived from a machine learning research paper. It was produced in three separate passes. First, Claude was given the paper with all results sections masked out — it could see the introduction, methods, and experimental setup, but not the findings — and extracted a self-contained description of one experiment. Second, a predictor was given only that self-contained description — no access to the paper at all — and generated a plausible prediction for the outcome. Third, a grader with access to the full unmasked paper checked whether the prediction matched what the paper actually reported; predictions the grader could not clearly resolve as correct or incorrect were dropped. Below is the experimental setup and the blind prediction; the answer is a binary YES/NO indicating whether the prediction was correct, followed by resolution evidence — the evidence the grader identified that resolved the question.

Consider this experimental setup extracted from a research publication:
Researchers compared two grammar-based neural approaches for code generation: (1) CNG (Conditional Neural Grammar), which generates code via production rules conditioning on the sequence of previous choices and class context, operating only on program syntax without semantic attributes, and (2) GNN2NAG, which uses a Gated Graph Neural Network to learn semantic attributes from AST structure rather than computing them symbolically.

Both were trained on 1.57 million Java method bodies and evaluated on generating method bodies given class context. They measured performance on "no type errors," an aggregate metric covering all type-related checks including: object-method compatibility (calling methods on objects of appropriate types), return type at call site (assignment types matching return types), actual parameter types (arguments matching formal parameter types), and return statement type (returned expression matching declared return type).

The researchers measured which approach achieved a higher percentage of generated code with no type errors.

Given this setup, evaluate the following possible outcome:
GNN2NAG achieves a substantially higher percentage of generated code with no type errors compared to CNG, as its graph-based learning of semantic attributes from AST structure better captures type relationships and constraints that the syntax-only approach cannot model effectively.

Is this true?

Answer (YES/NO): NO